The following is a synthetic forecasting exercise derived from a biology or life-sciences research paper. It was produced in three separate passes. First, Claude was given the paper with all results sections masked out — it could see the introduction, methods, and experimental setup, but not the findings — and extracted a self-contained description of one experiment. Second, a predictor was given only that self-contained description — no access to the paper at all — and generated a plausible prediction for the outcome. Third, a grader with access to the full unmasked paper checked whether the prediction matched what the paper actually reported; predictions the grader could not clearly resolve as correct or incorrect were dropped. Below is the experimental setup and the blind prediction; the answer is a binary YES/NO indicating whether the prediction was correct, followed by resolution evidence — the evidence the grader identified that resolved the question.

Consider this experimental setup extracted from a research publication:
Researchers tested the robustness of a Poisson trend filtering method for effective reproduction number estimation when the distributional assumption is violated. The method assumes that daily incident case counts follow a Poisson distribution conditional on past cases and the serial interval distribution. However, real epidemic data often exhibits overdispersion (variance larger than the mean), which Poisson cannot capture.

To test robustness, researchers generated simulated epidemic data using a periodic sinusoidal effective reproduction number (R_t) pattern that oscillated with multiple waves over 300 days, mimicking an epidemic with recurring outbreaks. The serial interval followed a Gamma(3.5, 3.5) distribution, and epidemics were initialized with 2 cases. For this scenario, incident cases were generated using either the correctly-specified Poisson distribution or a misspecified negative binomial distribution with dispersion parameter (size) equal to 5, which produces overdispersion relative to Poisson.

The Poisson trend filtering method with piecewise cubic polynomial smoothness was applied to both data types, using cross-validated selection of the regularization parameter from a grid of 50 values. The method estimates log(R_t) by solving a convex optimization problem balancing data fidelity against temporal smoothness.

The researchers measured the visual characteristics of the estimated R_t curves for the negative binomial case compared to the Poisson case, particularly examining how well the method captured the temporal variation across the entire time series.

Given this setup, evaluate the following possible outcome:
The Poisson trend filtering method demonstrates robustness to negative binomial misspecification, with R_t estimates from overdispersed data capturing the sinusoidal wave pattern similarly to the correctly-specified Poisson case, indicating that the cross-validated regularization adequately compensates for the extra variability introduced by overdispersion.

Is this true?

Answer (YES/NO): NO